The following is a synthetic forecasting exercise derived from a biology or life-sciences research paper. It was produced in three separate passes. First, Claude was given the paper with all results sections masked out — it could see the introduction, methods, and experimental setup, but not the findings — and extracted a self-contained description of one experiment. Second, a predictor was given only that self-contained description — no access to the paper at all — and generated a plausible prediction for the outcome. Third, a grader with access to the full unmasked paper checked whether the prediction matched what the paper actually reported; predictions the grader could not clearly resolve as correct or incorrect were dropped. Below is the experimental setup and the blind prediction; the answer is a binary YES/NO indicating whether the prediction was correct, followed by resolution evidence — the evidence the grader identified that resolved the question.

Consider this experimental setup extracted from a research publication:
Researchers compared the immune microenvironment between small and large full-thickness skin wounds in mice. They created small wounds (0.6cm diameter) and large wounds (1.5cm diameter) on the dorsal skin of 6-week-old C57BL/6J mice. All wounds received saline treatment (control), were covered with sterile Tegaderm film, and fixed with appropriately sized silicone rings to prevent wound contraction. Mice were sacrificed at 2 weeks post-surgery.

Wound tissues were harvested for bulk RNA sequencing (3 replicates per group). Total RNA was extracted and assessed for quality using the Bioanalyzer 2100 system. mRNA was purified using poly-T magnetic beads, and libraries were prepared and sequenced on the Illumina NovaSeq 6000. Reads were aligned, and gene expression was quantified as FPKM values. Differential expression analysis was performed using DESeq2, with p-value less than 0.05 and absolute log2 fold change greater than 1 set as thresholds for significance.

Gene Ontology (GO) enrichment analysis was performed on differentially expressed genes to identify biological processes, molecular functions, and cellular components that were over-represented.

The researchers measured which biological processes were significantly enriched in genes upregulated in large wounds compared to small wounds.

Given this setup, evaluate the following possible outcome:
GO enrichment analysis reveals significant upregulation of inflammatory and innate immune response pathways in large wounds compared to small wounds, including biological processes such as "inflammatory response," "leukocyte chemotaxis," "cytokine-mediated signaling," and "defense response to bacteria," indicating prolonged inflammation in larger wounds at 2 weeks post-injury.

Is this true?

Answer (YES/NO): NO